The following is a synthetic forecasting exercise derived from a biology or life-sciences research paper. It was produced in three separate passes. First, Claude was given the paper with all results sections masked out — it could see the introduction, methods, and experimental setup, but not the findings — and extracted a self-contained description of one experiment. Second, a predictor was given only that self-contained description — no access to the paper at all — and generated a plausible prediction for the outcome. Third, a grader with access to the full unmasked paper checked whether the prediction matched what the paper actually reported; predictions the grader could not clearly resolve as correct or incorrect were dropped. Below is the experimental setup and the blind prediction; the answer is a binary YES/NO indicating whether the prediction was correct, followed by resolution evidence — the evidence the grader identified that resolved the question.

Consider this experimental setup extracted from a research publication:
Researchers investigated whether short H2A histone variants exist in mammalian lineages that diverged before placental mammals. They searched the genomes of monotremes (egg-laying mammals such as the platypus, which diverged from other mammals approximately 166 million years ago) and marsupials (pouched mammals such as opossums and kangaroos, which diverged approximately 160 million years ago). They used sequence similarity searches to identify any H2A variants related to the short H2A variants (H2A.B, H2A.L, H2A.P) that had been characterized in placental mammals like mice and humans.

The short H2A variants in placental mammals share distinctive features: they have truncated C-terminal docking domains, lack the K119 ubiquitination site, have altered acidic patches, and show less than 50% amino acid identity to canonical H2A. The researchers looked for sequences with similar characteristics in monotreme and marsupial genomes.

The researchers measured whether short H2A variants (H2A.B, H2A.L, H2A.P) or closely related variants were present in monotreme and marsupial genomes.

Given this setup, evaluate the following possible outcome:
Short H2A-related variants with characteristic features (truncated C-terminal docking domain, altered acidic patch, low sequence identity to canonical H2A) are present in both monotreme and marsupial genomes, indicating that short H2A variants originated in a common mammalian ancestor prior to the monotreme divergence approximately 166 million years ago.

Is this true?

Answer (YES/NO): NO